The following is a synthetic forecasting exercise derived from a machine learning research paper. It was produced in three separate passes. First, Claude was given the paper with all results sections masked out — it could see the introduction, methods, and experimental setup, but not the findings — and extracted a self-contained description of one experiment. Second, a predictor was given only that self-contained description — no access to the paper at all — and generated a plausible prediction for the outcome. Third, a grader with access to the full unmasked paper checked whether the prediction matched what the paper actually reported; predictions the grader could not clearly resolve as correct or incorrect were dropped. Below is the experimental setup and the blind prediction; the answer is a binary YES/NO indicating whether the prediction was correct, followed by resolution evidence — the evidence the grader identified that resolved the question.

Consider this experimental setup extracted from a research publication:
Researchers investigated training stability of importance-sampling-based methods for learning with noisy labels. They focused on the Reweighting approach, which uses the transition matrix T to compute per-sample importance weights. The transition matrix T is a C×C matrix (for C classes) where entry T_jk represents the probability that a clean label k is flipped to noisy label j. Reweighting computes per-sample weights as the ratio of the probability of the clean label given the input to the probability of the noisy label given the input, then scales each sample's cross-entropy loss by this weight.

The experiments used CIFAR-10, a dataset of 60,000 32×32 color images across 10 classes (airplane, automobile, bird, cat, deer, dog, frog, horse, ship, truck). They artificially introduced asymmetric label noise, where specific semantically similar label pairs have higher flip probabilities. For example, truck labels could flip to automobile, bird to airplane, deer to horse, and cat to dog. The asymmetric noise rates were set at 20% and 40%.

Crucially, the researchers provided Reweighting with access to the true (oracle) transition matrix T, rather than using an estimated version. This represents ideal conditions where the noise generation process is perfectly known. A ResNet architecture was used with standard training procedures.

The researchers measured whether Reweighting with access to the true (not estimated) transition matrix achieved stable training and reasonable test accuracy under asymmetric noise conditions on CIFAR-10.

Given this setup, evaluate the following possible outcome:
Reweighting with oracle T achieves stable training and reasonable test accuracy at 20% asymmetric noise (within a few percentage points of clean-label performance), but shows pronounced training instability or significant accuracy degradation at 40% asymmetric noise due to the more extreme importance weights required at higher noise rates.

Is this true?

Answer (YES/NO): NO